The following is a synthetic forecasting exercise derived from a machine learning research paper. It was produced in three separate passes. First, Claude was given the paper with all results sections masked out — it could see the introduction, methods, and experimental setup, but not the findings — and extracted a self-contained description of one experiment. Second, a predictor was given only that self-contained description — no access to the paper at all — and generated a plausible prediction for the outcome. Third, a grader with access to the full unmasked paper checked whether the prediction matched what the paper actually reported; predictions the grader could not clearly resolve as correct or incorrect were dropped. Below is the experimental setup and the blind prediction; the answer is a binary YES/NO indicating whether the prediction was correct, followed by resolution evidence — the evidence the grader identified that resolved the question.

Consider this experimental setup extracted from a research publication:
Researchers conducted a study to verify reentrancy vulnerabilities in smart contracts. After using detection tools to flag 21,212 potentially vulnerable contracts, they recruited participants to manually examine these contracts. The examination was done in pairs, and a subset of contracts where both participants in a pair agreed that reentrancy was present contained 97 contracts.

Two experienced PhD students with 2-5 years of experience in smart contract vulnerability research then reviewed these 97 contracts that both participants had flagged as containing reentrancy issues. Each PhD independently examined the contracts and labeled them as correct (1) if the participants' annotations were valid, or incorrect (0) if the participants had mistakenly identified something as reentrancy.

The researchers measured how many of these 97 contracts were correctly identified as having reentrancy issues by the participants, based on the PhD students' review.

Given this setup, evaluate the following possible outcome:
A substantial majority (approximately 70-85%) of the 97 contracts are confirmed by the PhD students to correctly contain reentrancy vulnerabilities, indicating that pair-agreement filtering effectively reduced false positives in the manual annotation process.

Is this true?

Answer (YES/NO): NO